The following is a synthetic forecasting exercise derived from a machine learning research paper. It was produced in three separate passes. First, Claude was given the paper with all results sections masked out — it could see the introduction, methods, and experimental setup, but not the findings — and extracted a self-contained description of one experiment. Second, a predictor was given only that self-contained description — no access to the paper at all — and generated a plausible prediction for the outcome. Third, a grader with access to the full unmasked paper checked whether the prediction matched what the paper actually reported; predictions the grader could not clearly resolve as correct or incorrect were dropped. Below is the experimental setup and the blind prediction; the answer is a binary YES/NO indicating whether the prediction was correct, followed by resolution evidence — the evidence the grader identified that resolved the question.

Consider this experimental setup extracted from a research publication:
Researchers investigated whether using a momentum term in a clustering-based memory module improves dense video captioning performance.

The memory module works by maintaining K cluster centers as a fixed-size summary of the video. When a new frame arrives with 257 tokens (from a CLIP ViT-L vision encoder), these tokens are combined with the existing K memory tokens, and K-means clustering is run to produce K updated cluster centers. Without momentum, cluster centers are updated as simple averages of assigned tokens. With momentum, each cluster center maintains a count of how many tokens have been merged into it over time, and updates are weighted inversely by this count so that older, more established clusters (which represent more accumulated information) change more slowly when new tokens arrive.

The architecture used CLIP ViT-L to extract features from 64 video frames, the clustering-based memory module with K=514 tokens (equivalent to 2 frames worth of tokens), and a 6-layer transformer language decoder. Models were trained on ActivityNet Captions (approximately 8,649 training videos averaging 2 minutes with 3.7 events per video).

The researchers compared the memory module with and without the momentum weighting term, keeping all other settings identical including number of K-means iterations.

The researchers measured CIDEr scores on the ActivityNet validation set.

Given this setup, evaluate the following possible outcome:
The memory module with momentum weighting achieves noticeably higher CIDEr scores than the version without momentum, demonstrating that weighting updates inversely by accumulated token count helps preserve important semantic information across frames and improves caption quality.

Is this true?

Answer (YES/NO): YES